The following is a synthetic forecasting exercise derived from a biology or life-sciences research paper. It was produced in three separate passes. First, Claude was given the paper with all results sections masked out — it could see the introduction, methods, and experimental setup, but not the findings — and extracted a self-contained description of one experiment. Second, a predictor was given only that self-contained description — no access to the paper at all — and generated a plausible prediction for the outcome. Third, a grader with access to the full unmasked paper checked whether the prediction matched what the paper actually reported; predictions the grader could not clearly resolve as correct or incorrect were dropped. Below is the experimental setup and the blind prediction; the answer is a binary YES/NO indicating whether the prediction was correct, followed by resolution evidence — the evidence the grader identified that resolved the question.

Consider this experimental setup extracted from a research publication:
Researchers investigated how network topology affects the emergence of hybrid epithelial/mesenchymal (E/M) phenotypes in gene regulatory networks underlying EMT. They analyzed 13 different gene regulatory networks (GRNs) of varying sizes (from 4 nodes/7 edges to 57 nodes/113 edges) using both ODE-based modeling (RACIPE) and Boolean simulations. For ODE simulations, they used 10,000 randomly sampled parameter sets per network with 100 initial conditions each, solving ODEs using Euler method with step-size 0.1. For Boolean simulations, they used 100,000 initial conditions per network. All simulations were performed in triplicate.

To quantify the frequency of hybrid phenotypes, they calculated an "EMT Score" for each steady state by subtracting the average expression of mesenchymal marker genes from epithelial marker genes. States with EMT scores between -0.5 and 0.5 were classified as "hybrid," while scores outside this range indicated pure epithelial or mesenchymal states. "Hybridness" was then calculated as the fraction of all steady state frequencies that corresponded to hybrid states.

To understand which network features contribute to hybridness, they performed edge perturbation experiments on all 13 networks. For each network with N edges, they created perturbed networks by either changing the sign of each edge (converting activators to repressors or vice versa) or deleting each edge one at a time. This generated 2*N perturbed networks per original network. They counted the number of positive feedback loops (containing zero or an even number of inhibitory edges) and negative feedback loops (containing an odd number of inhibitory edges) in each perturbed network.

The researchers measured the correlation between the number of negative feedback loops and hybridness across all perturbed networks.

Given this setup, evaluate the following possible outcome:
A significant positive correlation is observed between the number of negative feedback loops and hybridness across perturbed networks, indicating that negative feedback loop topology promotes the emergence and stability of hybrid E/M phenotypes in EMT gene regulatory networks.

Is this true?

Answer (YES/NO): YES